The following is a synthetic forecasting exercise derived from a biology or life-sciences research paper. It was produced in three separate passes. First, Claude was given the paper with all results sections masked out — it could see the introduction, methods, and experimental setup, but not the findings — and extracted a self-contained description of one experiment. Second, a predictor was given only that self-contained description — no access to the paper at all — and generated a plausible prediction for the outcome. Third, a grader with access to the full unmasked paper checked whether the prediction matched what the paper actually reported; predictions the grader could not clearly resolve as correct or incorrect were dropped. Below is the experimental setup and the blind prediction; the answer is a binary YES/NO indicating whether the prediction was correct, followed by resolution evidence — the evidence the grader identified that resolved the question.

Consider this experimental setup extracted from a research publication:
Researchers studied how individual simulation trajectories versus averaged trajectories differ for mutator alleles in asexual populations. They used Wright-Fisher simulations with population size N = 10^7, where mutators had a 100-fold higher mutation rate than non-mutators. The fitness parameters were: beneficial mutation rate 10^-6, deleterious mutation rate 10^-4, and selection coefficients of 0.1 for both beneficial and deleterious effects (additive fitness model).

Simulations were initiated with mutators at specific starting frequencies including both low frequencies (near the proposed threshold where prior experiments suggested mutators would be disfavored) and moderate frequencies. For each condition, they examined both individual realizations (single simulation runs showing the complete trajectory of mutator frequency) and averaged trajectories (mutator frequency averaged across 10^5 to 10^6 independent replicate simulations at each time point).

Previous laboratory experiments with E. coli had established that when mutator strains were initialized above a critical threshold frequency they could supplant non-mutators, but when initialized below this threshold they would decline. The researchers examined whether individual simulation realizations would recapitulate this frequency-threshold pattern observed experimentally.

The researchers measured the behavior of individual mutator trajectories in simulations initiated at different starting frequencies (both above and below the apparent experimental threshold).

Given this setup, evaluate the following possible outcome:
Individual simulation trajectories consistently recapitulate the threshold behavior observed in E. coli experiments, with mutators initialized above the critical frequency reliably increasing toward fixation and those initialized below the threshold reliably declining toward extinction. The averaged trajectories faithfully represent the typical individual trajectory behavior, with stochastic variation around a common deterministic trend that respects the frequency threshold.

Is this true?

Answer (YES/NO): NO